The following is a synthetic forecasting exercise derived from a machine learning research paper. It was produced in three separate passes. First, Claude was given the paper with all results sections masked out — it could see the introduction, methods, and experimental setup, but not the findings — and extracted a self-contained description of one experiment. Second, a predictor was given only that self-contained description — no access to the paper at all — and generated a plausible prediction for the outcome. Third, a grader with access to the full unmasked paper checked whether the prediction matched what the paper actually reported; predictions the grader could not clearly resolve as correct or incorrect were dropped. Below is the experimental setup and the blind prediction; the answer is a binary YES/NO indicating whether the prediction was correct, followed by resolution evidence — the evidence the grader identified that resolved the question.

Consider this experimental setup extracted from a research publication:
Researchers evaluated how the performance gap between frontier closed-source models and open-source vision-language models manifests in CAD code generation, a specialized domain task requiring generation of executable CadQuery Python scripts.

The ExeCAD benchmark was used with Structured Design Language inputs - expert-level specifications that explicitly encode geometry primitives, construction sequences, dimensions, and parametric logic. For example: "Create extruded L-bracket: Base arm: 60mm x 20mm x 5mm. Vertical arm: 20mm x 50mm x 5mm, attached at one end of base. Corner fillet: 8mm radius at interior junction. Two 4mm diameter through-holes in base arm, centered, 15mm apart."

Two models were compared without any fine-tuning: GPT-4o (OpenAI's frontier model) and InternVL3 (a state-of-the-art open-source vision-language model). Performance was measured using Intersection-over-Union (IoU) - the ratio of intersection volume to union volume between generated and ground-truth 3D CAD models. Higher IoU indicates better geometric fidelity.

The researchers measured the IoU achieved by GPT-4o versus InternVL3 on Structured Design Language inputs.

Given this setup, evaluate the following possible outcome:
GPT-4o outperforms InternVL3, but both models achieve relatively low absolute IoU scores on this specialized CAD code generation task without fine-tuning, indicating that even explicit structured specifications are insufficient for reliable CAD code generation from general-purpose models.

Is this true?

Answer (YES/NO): YES